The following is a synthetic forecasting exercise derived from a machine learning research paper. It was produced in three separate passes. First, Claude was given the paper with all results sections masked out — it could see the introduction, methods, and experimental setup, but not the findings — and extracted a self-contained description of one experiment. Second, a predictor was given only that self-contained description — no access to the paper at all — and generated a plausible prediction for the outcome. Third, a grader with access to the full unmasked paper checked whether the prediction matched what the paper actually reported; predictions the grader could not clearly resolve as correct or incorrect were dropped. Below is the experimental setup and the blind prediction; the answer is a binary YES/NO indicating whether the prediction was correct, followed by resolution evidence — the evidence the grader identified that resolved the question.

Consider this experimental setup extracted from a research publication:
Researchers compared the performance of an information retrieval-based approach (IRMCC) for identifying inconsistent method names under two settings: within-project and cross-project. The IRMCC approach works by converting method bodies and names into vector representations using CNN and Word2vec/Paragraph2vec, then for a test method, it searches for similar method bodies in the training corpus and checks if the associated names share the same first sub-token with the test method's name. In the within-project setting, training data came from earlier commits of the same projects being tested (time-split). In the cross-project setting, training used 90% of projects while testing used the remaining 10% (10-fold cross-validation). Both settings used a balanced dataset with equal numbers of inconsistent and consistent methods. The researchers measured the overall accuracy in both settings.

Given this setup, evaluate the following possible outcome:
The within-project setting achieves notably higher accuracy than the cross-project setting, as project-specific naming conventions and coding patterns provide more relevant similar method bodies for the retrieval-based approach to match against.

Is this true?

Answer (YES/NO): NO